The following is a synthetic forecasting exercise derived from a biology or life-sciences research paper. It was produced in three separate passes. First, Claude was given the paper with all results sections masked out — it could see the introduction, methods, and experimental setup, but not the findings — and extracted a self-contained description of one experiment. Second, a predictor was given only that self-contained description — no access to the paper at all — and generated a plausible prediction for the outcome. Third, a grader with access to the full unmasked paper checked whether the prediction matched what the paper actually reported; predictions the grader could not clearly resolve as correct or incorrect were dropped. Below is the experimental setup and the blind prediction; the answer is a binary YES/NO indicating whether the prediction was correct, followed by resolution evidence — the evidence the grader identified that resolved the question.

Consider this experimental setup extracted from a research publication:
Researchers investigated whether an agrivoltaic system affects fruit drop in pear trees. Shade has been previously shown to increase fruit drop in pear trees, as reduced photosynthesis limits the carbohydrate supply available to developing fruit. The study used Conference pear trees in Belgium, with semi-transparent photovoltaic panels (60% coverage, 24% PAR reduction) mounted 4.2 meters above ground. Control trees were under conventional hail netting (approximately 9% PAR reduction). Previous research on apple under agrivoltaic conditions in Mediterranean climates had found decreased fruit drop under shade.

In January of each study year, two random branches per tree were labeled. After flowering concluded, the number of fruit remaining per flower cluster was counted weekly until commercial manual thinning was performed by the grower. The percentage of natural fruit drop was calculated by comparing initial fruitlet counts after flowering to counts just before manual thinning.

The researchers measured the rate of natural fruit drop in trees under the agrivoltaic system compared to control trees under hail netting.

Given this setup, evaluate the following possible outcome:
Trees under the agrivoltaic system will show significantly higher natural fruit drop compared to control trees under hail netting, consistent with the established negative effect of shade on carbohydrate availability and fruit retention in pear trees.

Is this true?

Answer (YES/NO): NO